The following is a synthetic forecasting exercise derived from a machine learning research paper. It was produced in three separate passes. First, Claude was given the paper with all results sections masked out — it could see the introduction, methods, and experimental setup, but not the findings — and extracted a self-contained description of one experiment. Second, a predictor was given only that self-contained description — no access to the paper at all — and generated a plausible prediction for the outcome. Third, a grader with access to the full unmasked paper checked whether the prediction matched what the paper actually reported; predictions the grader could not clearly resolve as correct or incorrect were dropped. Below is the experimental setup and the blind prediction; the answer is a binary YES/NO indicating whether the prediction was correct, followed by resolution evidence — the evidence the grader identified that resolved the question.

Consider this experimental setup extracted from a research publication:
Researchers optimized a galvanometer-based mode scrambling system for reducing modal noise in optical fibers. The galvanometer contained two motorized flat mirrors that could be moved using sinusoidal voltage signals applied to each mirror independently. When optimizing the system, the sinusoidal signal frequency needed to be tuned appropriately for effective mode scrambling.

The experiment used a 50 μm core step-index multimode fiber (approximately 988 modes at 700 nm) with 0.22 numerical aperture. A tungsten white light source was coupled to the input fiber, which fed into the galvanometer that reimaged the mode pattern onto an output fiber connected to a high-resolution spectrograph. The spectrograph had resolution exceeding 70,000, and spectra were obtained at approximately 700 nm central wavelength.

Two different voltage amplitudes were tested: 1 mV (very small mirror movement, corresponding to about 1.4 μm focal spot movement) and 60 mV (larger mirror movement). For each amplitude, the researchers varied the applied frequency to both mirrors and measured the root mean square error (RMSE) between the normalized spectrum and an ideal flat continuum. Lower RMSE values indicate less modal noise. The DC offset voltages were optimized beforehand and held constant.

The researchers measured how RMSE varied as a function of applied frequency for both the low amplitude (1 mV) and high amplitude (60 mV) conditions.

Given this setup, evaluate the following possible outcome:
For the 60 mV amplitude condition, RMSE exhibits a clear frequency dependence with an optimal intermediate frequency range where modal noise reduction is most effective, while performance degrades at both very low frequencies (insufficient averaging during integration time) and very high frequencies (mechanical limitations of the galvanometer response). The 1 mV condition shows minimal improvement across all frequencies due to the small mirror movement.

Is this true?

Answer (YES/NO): NO